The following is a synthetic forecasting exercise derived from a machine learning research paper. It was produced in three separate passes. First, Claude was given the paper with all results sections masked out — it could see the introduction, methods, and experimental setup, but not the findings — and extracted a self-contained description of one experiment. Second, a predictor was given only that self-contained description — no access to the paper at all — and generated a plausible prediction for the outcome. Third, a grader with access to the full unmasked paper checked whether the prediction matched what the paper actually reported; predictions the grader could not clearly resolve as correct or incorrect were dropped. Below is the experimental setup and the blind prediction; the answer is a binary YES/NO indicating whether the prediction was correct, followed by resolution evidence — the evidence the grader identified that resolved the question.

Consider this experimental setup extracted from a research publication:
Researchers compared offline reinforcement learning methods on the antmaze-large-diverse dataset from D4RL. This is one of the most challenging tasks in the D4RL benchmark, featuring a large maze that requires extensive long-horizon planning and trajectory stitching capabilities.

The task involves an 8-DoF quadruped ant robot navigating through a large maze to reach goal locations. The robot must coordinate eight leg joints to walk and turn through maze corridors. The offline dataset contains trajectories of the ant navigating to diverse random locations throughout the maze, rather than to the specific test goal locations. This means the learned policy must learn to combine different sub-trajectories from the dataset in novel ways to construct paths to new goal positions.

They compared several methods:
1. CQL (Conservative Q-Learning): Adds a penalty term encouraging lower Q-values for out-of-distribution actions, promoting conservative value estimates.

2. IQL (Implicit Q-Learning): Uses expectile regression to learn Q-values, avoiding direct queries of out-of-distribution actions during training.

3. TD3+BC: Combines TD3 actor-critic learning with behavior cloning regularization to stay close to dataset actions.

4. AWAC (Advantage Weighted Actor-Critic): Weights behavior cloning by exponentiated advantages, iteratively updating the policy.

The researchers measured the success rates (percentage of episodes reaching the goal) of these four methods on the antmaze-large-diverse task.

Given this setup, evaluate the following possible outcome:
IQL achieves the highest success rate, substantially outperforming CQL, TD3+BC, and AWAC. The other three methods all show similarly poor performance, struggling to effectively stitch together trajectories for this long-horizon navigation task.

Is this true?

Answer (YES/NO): NO